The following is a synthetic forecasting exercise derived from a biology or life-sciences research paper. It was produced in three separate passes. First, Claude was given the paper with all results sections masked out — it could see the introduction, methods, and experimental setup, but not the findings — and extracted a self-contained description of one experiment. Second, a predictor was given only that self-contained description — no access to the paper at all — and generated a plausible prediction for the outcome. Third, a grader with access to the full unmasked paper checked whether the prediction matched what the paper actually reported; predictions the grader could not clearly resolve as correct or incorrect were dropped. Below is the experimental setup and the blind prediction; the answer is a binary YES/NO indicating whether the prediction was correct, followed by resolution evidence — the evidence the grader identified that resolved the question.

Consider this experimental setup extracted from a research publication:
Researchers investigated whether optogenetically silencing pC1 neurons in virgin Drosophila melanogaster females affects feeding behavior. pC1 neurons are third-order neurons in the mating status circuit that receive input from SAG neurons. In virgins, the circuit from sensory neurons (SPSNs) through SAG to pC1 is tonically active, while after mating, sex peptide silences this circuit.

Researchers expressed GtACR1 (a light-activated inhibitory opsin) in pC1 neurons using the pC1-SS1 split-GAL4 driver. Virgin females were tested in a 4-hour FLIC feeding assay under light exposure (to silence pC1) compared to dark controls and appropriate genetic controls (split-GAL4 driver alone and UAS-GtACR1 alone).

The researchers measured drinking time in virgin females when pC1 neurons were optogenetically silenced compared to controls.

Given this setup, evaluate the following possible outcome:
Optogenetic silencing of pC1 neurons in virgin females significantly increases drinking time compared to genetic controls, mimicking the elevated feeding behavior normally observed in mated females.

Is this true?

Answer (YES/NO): YES